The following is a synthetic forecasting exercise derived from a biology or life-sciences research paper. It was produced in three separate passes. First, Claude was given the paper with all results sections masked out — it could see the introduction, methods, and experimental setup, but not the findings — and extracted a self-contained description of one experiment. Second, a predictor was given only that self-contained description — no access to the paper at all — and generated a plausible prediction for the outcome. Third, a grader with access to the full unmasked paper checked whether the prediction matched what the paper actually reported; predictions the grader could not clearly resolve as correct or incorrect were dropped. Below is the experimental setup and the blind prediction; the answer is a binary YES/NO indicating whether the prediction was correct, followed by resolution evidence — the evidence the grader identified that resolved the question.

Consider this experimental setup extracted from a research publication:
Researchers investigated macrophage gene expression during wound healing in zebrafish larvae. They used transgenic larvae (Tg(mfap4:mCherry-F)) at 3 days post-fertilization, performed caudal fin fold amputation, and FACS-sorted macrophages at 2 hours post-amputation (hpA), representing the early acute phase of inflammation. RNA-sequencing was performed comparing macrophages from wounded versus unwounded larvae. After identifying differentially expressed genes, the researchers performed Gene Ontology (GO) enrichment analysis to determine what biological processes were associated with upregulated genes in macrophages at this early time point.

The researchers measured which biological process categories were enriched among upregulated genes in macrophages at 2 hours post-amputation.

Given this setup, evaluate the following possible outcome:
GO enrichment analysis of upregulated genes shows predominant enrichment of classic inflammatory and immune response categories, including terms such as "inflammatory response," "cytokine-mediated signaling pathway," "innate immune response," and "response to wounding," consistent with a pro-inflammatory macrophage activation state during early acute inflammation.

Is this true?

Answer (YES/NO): NO